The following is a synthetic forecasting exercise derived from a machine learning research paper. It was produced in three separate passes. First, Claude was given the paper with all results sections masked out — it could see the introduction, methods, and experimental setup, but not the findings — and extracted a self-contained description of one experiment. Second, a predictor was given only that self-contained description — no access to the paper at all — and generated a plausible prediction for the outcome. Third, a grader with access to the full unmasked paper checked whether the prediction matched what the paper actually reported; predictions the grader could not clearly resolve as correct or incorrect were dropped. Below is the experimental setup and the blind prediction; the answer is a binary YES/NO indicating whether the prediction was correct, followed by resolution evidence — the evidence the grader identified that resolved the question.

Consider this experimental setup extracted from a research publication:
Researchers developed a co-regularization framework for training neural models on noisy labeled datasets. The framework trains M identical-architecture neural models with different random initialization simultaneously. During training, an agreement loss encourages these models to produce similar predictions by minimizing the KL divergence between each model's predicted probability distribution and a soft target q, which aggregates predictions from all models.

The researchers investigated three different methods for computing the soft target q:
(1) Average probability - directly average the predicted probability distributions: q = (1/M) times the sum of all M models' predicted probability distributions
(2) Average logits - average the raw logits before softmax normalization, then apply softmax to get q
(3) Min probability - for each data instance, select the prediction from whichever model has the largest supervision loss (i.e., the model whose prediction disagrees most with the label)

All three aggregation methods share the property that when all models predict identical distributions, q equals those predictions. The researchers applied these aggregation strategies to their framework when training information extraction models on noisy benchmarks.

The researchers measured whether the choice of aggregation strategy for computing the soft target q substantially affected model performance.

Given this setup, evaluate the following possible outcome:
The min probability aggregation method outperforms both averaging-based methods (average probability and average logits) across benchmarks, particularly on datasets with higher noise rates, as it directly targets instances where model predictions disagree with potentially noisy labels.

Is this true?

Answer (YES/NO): NO